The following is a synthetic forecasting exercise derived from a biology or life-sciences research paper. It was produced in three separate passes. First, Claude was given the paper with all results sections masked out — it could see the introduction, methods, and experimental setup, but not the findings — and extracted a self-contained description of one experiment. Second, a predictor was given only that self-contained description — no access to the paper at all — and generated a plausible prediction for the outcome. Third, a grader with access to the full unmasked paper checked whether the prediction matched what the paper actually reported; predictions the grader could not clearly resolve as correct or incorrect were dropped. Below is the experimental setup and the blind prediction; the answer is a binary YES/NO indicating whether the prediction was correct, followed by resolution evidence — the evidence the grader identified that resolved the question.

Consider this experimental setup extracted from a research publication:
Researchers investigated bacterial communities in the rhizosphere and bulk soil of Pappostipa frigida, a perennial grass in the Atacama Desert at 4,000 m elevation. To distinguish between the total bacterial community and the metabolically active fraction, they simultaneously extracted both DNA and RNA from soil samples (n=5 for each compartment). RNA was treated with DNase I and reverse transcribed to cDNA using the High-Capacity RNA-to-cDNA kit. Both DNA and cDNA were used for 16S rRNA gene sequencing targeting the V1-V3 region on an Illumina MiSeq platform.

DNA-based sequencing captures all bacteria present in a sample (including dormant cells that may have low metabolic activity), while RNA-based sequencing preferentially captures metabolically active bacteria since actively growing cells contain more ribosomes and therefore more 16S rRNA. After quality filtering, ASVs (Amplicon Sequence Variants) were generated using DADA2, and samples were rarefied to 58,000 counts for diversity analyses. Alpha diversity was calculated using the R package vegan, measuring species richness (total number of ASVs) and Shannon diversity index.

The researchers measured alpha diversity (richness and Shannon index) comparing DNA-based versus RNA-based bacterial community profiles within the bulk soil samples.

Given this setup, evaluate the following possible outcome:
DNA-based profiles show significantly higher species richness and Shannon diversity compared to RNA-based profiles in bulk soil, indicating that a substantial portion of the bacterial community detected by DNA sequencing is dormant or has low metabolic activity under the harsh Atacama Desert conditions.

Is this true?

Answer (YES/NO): YES